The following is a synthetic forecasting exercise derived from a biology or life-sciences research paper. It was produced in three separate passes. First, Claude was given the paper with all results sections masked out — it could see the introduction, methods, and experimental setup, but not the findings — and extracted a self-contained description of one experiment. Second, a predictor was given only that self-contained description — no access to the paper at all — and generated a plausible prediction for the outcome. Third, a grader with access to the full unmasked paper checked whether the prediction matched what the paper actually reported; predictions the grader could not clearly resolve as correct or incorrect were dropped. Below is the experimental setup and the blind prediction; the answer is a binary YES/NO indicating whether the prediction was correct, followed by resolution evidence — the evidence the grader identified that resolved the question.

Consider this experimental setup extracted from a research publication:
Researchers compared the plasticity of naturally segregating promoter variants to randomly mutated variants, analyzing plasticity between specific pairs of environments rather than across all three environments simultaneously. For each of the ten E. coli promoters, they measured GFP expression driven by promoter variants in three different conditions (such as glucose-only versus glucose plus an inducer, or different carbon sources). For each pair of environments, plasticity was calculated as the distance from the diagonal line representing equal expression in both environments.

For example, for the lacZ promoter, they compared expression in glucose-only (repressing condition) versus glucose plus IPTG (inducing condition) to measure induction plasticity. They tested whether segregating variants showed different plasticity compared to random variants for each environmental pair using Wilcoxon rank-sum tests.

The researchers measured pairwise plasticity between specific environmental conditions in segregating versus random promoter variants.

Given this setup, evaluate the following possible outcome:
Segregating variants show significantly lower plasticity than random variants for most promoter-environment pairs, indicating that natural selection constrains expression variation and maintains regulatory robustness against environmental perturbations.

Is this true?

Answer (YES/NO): NO